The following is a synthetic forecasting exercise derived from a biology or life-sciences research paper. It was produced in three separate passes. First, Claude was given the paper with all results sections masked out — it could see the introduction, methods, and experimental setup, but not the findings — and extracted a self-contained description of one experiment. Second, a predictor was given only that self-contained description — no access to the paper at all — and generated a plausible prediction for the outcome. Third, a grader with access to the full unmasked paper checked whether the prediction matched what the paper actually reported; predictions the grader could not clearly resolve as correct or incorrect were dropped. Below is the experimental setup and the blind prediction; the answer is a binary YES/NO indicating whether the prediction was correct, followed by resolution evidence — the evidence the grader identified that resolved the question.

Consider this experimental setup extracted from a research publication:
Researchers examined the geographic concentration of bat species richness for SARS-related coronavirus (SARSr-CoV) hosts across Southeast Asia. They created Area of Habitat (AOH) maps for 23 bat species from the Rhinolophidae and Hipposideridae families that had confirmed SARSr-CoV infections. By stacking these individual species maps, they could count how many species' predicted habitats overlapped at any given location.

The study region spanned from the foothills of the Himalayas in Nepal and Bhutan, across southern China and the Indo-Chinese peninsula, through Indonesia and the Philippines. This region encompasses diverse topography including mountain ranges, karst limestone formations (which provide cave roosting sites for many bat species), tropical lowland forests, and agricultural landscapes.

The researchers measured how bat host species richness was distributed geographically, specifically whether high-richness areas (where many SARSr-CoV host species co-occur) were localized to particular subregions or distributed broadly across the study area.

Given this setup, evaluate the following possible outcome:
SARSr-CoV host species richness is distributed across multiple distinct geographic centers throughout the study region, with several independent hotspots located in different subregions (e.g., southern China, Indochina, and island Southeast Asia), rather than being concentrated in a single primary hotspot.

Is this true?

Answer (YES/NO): NO